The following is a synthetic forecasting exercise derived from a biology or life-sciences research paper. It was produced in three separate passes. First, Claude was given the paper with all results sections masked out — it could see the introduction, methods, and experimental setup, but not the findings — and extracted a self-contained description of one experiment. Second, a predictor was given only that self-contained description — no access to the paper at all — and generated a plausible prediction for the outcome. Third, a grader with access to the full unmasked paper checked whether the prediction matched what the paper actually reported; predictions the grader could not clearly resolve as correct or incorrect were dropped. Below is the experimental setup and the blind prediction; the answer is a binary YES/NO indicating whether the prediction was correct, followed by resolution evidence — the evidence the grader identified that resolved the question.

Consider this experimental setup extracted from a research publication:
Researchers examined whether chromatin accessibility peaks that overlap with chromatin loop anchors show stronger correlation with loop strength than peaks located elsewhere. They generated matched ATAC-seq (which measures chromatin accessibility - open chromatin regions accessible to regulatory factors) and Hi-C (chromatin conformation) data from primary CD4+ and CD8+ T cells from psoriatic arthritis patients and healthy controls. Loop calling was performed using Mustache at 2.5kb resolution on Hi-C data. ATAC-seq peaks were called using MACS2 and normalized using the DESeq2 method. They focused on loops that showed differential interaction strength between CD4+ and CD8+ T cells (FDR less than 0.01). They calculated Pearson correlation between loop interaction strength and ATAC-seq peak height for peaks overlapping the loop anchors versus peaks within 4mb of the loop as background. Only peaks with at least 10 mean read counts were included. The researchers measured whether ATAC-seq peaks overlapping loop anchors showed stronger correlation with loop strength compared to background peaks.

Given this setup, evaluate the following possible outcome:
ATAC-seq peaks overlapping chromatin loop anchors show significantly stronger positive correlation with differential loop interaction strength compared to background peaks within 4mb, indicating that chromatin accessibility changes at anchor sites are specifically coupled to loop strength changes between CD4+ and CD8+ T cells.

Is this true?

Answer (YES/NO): NO